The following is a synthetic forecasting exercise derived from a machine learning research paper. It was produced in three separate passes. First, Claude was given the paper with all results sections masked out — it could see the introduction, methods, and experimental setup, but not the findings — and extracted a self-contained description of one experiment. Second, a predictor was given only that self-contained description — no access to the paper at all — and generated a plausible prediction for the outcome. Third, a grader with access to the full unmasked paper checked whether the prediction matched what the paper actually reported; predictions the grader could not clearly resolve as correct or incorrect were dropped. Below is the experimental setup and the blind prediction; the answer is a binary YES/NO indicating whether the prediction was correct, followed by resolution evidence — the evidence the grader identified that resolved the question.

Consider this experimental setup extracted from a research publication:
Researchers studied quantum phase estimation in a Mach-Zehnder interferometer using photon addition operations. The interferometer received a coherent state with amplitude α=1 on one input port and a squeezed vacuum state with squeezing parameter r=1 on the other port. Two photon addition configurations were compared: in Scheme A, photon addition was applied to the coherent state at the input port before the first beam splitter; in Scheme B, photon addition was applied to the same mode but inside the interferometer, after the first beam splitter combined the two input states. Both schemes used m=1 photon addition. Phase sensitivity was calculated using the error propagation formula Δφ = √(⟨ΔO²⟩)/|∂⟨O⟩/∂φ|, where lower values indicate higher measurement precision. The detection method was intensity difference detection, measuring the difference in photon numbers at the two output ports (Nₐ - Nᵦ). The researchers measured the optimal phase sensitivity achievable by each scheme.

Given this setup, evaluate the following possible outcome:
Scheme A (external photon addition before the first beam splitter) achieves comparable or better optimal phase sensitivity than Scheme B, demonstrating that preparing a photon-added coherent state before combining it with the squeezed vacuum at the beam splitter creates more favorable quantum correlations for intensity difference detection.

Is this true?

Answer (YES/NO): NO